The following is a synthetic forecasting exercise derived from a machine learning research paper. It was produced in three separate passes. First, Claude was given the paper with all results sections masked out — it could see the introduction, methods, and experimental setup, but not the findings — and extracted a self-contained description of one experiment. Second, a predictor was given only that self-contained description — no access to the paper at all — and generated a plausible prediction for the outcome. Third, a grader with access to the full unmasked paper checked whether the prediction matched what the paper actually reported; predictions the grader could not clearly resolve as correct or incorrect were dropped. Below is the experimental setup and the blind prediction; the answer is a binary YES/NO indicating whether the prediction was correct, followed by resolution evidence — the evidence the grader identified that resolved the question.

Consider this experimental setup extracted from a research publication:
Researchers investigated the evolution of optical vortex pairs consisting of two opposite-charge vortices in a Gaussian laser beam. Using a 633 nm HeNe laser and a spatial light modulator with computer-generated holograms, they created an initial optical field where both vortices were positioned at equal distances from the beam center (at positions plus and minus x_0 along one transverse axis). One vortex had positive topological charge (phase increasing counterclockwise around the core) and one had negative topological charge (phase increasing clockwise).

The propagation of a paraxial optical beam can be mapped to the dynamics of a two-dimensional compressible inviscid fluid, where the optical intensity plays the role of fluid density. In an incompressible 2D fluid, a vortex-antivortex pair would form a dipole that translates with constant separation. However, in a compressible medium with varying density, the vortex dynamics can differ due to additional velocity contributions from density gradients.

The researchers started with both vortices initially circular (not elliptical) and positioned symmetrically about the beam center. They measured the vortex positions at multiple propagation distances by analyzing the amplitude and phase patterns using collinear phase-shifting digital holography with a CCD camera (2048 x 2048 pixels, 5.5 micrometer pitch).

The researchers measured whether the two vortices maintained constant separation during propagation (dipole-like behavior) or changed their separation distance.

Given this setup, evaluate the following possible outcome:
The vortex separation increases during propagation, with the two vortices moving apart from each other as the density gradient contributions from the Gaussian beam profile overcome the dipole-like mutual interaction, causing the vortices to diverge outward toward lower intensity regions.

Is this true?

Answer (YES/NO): NO